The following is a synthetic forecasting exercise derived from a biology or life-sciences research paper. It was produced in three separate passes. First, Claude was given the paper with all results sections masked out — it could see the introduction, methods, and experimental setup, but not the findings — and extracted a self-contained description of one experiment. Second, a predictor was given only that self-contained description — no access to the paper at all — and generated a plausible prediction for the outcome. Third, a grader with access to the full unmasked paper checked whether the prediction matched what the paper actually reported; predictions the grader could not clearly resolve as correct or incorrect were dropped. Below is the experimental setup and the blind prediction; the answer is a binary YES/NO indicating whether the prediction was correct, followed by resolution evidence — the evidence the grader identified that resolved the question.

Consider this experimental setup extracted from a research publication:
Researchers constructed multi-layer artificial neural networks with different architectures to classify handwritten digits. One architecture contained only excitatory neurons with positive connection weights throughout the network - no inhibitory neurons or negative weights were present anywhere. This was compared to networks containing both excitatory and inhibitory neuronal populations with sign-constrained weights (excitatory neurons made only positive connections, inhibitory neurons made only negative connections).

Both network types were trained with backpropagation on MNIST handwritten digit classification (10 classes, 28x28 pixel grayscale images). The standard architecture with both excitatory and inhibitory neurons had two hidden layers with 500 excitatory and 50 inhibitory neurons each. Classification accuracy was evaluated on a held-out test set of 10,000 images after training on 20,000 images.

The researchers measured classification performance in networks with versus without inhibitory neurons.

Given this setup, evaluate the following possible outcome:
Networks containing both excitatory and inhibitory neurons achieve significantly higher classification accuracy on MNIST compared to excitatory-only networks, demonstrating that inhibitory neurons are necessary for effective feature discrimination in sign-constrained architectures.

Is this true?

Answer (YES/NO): YES